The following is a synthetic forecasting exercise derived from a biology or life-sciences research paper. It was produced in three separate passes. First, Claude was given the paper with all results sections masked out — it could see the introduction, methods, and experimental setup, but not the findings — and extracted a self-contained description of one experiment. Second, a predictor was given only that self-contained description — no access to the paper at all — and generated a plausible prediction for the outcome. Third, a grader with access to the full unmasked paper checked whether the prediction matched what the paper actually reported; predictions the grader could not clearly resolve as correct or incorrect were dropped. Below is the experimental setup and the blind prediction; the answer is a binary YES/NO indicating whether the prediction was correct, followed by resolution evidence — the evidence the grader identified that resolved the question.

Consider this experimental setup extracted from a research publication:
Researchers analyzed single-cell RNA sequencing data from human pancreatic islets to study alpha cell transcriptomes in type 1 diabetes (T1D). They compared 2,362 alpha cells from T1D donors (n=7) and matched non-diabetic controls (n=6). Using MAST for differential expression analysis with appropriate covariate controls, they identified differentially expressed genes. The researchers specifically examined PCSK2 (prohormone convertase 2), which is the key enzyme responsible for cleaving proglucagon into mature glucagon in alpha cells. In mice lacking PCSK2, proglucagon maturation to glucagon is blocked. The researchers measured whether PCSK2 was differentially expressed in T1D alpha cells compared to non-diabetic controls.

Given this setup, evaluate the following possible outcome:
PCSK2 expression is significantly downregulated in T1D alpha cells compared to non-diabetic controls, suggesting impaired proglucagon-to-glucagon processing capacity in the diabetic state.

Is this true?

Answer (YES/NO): YES